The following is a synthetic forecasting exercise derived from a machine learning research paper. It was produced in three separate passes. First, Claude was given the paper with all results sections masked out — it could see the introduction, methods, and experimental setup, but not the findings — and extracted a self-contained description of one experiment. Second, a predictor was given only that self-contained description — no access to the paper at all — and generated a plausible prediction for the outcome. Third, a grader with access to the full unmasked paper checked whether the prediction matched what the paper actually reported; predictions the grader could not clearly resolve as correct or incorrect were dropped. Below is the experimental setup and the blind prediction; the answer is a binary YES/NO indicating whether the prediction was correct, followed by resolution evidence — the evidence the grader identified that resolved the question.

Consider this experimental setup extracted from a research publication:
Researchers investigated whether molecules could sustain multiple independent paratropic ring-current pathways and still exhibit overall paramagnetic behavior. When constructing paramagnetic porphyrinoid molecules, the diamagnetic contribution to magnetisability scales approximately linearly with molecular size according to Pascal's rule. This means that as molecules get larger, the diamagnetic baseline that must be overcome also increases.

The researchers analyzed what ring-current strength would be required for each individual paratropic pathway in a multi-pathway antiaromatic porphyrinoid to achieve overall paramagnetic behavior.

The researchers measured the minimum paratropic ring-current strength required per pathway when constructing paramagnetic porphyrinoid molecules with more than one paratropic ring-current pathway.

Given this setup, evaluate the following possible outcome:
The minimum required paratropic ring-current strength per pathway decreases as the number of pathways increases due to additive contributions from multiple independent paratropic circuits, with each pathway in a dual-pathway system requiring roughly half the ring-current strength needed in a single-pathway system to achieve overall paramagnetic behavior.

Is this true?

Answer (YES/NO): NO